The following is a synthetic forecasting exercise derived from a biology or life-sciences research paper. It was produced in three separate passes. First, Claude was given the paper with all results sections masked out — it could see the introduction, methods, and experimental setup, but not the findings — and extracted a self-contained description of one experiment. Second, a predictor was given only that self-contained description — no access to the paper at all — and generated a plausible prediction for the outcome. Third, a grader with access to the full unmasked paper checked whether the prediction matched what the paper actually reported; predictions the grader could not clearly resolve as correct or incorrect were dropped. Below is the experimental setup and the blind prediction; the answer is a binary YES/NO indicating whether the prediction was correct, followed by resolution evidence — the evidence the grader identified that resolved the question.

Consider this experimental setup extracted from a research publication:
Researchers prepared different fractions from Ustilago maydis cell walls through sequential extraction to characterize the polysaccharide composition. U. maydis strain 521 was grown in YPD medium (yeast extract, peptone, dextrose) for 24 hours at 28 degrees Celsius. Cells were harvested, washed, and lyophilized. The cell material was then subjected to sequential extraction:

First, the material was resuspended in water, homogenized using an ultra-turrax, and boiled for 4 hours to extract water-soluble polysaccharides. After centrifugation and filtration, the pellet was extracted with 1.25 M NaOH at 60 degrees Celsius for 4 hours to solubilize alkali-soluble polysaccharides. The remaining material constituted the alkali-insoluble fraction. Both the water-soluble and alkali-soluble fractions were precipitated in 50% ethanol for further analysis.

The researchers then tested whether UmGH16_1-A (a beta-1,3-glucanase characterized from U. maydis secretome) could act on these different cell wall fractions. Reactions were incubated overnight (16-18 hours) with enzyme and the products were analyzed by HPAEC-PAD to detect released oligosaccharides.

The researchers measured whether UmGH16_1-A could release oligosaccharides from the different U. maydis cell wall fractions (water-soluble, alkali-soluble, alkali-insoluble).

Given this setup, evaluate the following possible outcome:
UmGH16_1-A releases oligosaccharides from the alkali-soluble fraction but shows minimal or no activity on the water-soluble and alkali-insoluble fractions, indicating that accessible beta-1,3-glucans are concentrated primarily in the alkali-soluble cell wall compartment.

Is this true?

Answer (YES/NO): NO